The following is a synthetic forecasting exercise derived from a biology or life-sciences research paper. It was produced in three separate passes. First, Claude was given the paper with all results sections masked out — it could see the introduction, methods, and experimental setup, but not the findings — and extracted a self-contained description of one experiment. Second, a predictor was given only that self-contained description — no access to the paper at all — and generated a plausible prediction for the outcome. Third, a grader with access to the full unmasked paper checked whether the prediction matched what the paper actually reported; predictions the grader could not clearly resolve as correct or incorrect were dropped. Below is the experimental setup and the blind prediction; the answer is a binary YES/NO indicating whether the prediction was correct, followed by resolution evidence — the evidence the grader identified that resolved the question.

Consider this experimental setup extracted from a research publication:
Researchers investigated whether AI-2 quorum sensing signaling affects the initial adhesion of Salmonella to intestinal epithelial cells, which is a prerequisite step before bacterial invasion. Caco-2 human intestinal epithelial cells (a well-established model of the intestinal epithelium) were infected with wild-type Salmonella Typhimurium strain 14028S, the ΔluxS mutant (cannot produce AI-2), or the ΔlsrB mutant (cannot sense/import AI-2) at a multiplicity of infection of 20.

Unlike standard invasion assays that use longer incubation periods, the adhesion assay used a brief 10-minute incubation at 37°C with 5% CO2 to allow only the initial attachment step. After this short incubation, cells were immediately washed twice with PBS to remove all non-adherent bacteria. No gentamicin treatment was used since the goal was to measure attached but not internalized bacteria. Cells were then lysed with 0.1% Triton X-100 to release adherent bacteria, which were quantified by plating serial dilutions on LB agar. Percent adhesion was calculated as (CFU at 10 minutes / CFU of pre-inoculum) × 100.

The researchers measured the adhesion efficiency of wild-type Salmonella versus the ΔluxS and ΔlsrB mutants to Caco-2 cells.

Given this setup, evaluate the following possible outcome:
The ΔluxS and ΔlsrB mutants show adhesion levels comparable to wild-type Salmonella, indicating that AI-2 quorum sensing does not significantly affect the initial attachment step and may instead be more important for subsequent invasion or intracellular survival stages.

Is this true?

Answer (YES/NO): NO